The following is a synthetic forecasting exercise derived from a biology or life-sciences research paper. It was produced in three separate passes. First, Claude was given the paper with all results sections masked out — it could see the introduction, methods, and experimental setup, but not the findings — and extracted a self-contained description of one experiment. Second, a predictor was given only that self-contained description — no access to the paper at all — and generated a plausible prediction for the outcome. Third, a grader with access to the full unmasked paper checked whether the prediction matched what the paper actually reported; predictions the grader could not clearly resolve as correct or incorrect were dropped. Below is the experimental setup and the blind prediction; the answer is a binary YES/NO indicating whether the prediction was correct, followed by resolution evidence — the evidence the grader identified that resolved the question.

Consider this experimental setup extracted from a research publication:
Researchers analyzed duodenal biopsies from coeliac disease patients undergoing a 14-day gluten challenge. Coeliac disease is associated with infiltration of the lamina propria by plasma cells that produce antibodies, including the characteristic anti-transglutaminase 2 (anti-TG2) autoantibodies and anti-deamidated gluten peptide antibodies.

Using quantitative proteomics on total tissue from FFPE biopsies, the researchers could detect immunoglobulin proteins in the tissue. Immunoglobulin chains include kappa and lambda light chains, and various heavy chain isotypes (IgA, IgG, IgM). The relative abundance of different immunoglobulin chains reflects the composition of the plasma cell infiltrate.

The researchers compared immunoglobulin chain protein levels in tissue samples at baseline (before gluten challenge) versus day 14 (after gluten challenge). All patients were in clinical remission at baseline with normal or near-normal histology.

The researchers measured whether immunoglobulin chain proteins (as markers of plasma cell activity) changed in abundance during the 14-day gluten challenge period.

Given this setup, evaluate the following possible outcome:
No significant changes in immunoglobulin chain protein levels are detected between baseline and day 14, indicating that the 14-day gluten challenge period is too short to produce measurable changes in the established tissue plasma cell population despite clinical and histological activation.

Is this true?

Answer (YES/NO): YES